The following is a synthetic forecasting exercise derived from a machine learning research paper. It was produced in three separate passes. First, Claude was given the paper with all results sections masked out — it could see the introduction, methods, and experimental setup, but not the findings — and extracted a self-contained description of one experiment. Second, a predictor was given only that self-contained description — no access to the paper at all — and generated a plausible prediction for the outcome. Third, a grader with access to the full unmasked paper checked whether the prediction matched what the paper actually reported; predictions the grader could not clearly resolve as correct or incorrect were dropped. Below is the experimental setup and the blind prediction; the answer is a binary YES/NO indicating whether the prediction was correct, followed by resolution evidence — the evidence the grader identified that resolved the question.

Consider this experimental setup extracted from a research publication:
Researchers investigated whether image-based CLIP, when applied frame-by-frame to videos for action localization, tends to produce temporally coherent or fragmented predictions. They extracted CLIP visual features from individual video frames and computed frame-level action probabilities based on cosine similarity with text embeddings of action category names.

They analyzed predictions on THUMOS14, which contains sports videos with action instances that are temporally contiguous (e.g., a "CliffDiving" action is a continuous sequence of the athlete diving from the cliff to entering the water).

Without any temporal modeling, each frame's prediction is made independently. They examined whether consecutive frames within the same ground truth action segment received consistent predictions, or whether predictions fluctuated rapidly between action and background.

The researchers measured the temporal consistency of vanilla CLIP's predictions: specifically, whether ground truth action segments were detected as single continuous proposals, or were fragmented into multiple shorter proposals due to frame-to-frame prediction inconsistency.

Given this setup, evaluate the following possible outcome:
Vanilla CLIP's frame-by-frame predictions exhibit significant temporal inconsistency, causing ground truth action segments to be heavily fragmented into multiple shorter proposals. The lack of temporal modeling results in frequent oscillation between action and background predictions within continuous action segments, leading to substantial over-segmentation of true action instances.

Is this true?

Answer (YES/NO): NO